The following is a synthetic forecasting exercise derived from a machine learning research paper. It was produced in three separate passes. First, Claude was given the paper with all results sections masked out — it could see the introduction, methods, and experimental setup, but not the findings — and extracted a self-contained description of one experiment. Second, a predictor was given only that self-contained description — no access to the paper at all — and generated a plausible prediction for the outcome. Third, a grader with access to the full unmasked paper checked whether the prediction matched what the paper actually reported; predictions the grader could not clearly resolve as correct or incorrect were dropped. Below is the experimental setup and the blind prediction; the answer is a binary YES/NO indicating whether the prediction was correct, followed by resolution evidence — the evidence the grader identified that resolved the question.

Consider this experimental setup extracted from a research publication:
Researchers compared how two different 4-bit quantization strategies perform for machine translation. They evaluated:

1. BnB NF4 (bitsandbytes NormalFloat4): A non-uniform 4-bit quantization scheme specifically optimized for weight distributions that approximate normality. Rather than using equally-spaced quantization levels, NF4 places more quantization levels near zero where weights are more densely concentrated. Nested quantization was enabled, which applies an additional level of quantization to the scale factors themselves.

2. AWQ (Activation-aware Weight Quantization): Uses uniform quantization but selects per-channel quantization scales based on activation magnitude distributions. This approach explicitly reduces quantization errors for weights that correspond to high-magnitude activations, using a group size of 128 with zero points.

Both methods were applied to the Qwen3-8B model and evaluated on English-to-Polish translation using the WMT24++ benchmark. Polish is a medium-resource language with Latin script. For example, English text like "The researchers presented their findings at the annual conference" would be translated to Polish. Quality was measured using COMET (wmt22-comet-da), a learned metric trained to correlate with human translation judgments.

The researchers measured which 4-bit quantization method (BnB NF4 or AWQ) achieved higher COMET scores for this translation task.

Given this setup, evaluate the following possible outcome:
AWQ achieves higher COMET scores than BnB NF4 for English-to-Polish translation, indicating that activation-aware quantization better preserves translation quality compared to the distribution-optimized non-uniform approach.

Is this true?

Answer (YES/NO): NO